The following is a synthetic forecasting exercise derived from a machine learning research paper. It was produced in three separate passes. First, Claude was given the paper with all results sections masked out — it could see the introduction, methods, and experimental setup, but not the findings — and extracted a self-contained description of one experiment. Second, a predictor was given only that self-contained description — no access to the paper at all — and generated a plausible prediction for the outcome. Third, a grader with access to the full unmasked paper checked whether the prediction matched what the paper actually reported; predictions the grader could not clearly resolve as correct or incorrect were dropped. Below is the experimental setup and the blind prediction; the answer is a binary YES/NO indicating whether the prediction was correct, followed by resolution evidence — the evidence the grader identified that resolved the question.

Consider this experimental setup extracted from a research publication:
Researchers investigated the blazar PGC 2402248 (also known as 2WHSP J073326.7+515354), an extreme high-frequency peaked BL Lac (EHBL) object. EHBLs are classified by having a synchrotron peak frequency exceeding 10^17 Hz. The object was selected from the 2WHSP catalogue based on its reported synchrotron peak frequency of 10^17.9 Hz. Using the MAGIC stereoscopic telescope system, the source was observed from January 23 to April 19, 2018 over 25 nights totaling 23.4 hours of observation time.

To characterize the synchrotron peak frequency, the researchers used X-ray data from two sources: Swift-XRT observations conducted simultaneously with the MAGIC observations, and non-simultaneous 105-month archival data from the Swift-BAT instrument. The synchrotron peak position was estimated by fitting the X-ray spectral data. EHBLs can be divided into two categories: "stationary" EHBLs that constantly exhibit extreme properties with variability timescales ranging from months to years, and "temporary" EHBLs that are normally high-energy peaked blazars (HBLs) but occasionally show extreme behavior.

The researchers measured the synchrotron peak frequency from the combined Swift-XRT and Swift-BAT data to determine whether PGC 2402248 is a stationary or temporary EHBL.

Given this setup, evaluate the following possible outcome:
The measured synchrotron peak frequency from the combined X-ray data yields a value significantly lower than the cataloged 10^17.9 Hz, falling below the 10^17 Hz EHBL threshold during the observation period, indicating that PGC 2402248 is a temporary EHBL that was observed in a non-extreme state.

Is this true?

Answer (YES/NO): NO